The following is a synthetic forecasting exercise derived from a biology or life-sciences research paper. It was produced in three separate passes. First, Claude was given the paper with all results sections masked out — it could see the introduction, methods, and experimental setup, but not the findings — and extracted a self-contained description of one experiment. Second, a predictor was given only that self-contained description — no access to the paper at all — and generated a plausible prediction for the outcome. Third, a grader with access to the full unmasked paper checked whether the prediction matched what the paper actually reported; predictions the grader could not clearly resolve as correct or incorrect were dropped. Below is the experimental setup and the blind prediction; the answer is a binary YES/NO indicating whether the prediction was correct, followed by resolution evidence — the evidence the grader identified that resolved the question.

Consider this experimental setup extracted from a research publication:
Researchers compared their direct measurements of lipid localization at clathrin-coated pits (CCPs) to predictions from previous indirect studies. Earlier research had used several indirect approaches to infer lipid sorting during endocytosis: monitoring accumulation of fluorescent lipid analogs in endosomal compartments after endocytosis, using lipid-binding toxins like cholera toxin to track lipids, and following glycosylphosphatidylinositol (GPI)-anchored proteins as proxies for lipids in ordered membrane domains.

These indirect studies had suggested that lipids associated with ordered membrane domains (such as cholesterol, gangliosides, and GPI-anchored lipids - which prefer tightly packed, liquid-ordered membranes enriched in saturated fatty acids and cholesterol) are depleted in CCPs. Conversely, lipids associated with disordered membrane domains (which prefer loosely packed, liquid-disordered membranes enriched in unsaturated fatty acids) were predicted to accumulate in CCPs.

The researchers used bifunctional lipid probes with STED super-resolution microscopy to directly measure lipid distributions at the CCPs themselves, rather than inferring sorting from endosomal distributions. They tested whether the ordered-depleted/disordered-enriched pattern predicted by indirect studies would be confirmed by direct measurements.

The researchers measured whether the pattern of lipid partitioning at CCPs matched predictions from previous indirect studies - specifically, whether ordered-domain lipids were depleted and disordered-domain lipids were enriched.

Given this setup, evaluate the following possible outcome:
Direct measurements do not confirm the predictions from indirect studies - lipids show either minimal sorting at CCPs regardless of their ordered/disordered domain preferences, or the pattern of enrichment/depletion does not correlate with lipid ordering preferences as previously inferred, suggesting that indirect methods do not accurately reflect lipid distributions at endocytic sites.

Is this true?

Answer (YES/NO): YES